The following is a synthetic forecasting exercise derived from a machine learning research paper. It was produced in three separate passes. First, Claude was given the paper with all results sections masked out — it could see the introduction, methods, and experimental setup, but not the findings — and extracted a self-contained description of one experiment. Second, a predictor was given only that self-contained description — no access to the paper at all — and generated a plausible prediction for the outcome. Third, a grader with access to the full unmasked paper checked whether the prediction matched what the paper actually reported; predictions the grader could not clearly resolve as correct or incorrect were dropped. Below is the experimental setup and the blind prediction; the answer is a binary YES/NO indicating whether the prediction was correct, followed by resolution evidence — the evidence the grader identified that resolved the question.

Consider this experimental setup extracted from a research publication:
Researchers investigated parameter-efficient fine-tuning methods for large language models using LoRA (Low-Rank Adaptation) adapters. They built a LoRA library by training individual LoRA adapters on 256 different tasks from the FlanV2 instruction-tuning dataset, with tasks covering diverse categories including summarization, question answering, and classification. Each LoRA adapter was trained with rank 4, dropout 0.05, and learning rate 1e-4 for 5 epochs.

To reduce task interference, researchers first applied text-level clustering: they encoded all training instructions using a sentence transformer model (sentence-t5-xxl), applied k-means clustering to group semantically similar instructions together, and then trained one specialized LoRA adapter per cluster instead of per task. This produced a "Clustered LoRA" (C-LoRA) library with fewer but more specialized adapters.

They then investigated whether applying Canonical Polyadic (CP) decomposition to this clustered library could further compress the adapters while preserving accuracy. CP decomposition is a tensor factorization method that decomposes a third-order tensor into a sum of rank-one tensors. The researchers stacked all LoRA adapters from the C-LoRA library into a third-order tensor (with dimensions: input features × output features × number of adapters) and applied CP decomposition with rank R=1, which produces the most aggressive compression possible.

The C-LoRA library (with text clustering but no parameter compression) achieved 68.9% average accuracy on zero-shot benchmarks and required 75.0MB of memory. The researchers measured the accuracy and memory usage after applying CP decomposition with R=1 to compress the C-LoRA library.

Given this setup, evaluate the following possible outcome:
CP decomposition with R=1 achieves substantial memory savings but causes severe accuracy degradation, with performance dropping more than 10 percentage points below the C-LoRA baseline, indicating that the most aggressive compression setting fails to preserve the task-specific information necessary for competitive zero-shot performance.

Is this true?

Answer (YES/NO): NO